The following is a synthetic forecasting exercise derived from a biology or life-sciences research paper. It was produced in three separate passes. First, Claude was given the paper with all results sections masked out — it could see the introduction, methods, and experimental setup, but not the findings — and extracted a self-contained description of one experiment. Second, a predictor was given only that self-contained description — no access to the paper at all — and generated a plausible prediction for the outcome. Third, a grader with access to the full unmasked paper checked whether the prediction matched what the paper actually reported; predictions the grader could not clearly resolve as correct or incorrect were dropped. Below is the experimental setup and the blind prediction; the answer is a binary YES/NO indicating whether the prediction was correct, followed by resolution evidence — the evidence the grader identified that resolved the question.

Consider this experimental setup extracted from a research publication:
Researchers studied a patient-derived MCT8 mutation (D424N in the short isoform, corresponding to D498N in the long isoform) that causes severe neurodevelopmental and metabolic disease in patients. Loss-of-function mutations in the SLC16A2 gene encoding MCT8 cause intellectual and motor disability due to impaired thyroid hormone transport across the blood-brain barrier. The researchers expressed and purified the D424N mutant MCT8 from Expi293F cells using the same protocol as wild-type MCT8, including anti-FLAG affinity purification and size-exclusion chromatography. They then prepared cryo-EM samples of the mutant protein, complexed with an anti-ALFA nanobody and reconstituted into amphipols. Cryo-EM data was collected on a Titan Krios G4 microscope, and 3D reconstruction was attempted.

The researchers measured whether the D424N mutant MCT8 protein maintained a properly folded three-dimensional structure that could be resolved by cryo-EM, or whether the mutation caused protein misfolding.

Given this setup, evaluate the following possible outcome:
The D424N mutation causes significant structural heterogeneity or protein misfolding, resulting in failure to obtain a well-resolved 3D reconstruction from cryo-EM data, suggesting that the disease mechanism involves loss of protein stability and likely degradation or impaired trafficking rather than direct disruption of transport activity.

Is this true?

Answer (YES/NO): NO